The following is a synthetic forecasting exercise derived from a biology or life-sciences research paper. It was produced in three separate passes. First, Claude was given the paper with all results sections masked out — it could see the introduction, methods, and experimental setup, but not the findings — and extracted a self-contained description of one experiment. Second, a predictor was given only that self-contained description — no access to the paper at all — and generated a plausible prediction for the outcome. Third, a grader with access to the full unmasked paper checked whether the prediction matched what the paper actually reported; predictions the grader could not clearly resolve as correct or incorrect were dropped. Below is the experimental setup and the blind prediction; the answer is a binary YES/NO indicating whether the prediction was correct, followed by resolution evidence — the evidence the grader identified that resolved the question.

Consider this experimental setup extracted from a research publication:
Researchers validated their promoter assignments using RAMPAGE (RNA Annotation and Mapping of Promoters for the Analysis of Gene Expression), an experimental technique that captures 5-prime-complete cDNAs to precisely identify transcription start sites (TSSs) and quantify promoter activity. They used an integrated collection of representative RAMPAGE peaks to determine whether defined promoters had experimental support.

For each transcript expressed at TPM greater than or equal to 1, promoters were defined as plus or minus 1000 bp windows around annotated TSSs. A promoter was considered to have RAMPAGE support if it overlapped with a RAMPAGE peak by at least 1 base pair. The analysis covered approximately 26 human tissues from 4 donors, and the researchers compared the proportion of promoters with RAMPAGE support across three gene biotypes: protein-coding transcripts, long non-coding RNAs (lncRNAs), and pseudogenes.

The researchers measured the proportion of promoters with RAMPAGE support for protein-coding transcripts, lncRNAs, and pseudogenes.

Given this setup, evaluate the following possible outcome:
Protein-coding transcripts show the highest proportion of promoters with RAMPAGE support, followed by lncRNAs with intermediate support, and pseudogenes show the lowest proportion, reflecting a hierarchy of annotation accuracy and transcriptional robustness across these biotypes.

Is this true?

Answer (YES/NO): NO